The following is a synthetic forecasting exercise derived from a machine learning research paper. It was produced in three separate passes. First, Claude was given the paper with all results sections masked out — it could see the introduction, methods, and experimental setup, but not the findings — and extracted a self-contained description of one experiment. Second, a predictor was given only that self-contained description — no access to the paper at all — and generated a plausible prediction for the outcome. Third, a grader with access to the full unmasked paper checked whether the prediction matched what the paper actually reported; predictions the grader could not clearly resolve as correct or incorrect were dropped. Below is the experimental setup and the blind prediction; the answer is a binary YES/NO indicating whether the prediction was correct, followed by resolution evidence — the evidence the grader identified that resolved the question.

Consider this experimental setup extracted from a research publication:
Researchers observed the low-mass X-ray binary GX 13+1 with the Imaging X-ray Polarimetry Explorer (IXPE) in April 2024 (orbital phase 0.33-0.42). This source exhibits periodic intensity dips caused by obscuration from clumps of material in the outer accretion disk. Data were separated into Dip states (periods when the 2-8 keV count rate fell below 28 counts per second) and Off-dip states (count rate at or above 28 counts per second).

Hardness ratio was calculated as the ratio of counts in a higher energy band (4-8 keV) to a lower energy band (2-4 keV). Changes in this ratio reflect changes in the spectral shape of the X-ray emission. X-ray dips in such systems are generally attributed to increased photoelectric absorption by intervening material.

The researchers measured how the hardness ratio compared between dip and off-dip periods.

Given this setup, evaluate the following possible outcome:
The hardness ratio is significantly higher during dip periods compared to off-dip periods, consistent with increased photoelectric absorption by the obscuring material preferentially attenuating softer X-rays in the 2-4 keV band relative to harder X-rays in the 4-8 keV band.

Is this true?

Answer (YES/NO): YES